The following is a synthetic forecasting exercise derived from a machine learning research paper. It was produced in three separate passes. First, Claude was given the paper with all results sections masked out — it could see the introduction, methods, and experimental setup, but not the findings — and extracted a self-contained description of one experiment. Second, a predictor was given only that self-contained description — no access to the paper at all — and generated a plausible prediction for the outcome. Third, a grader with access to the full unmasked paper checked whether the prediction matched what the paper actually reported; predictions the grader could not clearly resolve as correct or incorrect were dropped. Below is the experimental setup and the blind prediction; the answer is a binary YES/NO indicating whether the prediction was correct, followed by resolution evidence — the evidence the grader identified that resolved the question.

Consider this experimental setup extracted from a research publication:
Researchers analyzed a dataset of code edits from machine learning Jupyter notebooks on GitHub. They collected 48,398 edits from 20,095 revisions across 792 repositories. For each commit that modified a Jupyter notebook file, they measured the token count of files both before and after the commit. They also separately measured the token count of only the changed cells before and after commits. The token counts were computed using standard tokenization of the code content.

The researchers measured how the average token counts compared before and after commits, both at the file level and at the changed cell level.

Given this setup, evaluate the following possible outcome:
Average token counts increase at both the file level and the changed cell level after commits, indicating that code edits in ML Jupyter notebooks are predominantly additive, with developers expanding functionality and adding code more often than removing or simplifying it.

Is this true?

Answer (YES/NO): YES